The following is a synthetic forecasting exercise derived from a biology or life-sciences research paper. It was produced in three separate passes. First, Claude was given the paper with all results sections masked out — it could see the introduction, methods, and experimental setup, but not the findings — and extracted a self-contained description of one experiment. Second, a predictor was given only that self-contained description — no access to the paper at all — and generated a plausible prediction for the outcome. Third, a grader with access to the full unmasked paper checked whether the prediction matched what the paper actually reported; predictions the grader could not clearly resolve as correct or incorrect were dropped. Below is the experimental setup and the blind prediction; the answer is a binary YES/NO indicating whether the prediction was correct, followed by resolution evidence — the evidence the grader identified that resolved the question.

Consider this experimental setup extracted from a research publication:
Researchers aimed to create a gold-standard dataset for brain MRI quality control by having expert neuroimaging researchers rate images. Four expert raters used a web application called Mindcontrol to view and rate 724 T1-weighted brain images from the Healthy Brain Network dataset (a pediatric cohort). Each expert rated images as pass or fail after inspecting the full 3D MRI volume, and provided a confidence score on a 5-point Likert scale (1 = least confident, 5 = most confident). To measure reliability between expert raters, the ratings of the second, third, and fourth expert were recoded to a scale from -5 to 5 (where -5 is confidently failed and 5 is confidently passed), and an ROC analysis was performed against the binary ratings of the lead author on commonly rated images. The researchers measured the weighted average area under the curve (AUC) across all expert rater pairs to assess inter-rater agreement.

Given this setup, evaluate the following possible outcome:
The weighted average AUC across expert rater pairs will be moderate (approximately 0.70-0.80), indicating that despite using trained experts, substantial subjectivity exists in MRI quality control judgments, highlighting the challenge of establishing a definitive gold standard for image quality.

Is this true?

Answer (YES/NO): NO